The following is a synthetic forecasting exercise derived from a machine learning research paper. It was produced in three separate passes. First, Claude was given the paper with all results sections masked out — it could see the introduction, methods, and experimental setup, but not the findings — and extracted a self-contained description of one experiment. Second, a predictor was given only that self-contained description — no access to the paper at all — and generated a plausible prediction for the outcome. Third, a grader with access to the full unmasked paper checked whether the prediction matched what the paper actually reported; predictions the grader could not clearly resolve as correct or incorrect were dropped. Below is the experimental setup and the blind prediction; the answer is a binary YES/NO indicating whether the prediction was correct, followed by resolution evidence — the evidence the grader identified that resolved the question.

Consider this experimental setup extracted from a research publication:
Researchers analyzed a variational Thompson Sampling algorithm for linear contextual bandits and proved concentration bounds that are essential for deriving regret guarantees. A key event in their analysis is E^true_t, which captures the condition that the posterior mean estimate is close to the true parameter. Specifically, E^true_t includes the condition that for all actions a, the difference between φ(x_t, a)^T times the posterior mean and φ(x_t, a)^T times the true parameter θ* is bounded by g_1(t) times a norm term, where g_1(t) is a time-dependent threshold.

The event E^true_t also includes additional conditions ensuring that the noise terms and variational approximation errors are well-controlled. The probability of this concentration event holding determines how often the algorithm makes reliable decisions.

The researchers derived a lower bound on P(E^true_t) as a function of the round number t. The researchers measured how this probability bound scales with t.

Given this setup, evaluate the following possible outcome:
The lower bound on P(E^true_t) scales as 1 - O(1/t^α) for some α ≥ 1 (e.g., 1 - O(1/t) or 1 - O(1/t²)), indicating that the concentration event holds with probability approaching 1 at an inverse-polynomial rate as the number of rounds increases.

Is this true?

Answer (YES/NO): YES